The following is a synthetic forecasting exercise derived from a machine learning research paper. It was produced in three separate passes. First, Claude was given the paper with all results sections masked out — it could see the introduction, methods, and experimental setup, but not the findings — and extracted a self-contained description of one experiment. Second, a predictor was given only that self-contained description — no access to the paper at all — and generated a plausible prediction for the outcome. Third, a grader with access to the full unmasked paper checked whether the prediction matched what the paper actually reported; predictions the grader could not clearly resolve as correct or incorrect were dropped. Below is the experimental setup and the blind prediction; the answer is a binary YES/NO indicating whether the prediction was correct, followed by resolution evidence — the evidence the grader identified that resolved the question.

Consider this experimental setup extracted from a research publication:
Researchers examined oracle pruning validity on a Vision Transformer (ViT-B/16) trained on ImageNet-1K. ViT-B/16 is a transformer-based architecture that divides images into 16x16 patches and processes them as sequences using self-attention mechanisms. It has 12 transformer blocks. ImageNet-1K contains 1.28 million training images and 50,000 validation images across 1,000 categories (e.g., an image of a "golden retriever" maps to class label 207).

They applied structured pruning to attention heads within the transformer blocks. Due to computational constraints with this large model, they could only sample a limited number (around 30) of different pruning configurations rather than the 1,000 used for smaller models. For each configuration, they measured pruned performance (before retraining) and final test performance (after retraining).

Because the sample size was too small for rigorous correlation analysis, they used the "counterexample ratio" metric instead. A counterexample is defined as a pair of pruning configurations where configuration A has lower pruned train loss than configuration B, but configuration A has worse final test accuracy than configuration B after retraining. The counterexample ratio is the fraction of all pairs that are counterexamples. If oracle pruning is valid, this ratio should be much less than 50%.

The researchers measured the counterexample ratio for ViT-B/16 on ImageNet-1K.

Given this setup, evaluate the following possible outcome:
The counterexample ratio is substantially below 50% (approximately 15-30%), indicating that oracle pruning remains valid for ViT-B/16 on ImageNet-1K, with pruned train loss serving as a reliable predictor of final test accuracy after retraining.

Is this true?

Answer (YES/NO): NO